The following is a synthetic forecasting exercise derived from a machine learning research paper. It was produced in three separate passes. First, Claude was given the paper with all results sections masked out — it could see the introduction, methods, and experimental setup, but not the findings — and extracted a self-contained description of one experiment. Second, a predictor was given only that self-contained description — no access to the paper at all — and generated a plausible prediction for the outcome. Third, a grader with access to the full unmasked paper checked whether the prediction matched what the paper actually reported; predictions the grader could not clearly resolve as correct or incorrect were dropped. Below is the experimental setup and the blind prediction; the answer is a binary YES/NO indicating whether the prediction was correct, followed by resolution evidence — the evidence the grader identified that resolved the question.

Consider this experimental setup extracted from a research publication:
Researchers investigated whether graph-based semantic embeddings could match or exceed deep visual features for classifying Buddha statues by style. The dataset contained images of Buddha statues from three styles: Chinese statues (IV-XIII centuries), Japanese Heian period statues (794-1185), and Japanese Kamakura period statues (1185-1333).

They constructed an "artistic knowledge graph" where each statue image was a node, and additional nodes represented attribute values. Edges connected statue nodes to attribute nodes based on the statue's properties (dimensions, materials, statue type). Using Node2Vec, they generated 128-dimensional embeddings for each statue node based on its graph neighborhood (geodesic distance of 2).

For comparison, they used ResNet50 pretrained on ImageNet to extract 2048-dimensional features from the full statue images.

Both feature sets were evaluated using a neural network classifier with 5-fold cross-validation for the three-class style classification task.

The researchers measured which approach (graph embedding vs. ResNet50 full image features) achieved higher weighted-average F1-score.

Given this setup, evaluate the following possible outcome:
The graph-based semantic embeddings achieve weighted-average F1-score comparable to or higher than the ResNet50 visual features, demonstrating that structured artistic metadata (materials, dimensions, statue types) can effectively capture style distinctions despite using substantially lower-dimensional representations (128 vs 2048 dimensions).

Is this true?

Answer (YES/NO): NO